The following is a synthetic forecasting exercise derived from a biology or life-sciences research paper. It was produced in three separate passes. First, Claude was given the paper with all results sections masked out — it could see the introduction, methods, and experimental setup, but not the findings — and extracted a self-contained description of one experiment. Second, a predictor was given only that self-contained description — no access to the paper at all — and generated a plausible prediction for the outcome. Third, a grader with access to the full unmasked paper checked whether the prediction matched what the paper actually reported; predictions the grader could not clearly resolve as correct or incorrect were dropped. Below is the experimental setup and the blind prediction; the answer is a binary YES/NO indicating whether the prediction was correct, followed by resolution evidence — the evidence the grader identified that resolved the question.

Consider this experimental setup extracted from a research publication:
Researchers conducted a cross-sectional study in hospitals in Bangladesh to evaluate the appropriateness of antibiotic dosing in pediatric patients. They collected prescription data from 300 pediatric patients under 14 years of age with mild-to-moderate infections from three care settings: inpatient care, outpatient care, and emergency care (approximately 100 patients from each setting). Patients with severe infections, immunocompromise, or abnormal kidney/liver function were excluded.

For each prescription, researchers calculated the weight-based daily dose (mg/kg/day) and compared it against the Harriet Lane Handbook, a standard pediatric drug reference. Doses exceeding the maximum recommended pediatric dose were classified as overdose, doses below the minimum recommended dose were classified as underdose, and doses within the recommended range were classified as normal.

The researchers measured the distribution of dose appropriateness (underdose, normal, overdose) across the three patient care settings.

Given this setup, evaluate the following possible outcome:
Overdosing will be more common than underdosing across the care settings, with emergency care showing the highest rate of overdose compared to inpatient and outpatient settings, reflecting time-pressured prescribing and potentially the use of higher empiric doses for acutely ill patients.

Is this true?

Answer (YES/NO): NO